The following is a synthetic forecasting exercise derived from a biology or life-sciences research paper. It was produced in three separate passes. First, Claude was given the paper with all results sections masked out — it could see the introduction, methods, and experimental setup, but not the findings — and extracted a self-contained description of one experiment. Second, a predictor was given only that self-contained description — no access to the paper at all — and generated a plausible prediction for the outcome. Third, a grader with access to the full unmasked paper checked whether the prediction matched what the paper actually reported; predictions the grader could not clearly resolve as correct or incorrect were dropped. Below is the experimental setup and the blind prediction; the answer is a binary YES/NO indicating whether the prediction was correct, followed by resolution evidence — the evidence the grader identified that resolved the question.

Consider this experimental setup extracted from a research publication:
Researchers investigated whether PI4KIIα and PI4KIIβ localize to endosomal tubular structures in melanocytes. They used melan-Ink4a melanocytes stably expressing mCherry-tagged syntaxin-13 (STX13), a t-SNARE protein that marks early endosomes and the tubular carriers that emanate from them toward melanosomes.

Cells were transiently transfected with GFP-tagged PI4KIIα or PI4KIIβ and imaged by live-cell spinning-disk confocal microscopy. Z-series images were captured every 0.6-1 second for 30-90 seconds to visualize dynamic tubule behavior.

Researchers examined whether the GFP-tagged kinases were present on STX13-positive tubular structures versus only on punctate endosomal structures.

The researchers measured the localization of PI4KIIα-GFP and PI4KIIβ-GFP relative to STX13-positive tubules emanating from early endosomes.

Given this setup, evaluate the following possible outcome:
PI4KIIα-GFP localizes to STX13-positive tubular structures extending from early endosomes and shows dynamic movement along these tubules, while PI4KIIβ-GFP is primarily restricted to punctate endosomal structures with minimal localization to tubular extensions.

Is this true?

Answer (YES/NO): NO